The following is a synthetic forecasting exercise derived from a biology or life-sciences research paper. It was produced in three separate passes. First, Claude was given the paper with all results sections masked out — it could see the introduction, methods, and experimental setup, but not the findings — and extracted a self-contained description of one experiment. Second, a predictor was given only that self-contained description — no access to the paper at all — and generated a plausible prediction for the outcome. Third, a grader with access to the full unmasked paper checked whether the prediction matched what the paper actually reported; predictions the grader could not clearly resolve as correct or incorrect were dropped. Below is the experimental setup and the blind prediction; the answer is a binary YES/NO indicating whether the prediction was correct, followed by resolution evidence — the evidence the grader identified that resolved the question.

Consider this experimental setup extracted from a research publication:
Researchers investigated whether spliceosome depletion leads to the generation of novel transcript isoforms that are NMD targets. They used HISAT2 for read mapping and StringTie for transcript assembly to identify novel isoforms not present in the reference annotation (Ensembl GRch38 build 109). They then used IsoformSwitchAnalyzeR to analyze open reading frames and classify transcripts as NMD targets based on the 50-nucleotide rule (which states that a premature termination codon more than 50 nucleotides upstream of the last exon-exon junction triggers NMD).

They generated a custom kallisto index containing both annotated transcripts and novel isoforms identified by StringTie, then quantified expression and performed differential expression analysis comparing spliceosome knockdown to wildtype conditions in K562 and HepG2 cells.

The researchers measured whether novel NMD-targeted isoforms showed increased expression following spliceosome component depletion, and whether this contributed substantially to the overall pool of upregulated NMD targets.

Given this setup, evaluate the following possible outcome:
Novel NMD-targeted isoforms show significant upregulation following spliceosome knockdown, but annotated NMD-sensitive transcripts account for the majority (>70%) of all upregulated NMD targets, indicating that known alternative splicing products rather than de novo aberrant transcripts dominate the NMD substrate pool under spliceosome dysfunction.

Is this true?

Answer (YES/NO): NO